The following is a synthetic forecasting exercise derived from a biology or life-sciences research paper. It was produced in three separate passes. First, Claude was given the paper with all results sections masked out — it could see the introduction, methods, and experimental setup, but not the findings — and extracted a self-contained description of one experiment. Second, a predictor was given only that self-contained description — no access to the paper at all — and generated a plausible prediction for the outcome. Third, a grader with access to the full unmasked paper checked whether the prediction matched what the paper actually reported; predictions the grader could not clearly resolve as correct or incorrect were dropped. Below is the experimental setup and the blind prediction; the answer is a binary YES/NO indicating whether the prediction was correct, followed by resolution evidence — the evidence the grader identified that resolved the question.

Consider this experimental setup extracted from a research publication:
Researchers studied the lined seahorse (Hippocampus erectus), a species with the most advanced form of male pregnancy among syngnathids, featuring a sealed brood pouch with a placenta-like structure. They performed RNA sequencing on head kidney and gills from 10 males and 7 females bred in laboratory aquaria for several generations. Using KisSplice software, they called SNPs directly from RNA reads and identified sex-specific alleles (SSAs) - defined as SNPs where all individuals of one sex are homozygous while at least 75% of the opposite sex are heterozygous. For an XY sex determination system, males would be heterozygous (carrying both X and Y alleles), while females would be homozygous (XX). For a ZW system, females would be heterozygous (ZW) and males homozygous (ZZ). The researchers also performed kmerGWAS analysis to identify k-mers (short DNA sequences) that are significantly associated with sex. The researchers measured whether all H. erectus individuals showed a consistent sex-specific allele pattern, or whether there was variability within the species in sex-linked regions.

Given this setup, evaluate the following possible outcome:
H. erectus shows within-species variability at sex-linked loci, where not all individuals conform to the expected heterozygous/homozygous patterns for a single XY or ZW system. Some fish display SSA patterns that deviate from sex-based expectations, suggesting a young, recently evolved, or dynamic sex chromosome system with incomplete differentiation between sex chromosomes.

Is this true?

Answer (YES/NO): YES